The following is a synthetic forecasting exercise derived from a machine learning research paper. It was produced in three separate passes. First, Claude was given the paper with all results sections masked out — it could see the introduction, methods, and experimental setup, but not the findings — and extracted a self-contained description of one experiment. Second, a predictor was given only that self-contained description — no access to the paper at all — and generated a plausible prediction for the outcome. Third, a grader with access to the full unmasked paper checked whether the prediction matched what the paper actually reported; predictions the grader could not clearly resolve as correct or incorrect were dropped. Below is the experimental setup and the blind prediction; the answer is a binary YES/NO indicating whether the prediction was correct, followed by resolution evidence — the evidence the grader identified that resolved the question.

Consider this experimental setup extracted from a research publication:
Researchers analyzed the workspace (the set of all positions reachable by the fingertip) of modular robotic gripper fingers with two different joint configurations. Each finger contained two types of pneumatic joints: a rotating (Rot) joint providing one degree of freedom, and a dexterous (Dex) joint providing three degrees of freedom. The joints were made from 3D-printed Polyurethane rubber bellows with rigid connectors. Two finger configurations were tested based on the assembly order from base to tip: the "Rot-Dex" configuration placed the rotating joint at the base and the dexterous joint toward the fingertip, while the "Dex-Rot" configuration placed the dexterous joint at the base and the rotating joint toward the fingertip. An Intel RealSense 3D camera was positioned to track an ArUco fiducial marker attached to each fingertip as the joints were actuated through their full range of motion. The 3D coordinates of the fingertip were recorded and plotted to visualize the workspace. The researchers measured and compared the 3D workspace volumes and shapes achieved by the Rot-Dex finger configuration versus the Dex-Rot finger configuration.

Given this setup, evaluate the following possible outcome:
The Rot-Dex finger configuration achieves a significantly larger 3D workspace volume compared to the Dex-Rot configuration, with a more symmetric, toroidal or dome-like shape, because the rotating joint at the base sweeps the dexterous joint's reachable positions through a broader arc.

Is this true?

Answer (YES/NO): NO